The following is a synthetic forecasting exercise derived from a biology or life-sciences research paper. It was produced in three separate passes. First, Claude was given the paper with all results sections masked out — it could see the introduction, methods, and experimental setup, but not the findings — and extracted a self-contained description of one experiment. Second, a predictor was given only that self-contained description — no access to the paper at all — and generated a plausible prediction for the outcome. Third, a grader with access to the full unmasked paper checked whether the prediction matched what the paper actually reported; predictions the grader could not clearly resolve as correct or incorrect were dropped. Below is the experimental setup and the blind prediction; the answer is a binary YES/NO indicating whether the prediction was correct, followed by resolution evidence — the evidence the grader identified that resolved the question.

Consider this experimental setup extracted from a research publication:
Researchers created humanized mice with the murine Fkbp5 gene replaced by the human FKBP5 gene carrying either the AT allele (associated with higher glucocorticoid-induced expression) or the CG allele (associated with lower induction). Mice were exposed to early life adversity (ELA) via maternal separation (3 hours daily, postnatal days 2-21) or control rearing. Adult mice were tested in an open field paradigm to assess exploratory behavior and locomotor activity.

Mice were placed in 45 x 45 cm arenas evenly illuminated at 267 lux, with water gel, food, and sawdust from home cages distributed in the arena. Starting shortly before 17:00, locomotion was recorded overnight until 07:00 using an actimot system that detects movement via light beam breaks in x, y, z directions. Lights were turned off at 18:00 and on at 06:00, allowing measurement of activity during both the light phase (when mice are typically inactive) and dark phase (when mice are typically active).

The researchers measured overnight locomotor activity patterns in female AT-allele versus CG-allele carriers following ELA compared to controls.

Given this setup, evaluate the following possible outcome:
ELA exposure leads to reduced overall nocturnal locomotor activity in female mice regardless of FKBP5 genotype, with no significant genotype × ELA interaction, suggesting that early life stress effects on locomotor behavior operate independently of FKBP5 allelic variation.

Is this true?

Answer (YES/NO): NO